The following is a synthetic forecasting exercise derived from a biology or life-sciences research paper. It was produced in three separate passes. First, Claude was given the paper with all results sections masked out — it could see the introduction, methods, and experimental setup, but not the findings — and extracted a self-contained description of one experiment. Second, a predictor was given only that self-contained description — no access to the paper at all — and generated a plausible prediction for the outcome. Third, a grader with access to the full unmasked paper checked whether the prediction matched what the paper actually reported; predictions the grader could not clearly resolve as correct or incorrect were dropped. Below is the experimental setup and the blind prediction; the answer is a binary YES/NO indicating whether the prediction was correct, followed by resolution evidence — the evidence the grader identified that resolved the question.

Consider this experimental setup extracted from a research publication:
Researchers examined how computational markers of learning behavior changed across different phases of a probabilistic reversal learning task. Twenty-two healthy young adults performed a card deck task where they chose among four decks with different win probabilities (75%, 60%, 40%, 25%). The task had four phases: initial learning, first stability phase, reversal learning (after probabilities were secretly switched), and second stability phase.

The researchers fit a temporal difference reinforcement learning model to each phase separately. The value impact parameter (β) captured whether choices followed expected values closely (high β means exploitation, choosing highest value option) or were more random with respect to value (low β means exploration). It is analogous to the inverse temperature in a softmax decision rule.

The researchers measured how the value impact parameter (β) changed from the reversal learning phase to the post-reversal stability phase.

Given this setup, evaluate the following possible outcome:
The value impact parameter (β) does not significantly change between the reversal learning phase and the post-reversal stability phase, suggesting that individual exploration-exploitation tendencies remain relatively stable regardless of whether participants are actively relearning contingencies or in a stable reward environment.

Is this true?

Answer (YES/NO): YES